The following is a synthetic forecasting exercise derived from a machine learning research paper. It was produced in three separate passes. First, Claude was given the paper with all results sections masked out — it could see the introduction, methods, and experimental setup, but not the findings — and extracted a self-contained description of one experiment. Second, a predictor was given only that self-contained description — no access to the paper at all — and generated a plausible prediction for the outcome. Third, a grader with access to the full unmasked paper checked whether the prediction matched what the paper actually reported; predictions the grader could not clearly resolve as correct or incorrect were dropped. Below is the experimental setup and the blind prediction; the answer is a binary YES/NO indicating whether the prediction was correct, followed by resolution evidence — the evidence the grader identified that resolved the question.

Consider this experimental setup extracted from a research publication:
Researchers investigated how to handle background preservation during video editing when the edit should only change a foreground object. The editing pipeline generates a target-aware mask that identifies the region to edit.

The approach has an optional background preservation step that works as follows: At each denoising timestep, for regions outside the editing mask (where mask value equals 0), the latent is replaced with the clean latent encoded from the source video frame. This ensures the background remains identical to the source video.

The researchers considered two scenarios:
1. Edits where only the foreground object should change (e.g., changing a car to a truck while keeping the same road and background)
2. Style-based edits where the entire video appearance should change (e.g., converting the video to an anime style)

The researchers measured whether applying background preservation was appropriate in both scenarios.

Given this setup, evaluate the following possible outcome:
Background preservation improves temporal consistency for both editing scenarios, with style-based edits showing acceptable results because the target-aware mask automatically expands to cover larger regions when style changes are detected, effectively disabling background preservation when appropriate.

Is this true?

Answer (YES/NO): NO